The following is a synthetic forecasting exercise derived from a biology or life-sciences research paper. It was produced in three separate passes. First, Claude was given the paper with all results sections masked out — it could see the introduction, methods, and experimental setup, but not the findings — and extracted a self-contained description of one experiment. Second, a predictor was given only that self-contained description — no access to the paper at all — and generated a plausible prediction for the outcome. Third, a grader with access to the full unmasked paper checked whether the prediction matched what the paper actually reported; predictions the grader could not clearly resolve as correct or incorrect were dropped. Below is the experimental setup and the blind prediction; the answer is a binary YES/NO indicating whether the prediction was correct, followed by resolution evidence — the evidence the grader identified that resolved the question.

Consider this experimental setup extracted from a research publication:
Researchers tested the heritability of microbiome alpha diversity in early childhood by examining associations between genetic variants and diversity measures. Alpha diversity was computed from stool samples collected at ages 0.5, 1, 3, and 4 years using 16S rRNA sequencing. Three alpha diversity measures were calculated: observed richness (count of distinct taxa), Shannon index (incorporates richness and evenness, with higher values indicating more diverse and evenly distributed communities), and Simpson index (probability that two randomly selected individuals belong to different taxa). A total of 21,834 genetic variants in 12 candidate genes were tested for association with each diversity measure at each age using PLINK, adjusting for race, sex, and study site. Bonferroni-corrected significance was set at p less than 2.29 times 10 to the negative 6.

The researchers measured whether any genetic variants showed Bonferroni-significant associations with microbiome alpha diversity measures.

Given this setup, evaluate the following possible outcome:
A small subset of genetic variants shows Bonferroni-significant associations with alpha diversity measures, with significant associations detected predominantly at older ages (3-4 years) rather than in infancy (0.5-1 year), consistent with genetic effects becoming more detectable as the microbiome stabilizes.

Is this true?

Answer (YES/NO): NO